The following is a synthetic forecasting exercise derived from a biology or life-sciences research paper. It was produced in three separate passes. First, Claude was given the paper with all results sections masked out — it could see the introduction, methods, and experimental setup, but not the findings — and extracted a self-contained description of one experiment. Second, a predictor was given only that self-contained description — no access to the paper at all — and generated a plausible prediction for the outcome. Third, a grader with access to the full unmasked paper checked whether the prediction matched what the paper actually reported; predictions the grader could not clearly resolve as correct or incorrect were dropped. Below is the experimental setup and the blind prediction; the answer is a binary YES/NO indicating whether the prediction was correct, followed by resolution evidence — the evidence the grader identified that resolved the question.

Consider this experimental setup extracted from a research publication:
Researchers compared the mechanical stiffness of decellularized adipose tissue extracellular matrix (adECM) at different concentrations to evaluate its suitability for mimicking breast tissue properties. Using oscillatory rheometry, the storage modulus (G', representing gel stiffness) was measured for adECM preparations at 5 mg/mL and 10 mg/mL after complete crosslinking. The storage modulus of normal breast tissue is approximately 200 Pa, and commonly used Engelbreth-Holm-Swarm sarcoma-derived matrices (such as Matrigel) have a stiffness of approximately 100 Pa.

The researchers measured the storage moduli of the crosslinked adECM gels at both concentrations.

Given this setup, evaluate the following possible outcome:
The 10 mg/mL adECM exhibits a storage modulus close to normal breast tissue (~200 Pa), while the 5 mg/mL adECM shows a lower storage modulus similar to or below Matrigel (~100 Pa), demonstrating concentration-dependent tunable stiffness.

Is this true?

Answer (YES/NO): YES